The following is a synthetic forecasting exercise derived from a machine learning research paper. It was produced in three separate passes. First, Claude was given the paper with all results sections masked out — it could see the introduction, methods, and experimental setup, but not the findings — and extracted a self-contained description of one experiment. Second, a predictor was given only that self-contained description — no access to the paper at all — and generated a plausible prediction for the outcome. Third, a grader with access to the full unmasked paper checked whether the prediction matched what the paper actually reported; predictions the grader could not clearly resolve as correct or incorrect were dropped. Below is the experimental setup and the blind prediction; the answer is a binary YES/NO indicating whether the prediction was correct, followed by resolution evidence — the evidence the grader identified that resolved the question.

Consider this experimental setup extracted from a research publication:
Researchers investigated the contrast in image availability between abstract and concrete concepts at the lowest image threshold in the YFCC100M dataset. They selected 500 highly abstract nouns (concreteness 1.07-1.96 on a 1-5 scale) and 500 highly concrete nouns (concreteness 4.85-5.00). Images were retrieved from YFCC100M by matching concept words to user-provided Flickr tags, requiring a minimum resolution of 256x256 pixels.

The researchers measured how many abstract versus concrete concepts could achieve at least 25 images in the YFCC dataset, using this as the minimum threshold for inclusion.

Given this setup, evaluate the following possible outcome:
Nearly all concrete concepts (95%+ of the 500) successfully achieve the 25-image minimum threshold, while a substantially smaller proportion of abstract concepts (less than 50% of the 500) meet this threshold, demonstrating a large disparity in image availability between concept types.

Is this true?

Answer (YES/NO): NO